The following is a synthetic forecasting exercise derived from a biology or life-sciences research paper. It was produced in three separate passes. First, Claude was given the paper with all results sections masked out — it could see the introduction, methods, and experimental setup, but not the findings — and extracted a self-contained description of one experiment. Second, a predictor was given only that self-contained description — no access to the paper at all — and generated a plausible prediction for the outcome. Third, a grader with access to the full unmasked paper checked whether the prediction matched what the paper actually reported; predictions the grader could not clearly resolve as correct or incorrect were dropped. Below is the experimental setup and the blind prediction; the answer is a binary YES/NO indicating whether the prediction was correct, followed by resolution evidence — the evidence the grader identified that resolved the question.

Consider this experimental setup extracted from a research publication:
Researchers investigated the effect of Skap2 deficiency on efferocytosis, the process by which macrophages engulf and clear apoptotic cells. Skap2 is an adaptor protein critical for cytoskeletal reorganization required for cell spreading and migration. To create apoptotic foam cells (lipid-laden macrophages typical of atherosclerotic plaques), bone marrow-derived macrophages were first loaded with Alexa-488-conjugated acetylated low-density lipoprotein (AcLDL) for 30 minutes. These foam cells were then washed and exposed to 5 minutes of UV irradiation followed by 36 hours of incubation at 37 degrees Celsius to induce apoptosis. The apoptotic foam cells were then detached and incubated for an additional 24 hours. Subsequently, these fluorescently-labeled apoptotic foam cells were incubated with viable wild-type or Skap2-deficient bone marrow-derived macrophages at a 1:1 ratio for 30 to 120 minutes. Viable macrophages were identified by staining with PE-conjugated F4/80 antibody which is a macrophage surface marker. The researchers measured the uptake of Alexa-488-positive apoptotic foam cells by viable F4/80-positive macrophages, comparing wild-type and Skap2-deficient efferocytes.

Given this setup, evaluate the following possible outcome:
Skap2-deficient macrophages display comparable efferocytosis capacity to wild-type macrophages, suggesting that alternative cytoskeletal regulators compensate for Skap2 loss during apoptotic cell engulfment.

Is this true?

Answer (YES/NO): NO